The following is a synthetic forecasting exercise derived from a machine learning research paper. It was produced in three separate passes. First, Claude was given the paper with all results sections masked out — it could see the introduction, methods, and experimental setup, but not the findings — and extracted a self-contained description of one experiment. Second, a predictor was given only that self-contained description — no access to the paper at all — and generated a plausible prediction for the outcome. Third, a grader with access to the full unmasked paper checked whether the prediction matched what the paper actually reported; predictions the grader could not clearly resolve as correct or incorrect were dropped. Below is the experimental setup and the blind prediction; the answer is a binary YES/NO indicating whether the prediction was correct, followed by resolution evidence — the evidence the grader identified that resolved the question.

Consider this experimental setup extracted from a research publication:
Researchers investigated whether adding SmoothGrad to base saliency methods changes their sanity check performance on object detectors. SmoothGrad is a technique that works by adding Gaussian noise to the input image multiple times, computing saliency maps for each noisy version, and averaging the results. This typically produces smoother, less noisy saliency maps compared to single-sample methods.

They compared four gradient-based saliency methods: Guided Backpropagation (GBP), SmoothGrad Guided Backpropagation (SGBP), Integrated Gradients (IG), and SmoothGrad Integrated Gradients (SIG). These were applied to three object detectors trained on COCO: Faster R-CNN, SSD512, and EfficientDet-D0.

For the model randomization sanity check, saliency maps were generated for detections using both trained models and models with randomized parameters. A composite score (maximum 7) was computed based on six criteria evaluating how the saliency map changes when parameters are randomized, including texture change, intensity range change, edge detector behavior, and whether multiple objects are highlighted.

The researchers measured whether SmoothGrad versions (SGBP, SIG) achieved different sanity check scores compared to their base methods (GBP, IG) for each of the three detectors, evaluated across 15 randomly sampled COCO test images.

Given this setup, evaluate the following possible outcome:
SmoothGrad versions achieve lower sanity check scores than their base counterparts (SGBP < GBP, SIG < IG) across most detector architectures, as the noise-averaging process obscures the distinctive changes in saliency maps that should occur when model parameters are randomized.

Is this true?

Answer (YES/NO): NO